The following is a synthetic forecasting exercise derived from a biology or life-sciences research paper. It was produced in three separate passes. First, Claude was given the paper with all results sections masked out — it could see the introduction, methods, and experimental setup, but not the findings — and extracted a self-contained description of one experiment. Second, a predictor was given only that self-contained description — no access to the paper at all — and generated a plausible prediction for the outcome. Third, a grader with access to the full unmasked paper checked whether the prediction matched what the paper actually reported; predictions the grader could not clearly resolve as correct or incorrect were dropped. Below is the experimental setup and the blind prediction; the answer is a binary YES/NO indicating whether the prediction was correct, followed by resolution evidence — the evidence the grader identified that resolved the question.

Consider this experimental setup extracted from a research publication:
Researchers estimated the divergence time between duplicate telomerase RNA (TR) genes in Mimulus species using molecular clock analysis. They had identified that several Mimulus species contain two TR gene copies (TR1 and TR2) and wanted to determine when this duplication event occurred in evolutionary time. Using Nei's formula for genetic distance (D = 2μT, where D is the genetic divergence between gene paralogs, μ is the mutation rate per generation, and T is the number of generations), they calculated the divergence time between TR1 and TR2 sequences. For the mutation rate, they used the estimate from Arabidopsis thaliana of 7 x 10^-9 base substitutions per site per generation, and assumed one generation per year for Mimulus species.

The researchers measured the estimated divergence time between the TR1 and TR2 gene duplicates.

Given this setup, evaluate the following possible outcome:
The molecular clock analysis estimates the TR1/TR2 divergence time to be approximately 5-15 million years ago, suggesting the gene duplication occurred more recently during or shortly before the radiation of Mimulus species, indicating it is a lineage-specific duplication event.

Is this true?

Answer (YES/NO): YES